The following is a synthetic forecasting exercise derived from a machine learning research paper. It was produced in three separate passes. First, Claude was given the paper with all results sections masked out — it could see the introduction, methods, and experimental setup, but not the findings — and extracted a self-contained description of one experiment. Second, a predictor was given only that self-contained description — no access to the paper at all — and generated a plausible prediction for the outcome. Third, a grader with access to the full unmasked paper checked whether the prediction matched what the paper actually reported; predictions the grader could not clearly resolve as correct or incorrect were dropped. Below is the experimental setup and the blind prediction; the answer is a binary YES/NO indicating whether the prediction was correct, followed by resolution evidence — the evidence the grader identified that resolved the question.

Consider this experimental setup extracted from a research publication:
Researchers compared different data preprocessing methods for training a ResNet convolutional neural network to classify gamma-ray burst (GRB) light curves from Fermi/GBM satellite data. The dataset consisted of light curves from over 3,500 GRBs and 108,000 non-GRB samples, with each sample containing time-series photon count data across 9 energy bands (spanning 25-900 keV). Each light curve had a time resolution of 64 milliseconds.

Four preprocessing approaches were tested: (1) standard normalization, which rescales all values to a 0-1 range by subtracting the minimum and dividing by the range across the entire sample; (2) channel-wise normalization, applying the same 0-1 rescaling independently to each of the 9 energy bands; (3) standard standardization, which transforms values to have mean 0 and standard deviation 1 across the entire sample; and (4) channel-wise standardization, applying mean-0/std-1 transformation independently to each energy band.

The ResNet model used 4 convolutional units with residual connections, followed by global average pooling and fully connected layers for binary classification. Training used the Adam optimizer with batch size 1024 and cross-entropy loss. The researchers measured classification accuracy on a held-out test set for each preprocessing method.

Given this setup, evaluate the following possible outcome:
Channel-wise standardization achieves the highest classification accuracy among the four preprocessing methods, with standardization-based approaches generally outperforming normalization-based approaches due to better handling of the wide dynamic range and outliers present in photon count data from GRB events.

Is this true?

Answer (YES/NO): YES